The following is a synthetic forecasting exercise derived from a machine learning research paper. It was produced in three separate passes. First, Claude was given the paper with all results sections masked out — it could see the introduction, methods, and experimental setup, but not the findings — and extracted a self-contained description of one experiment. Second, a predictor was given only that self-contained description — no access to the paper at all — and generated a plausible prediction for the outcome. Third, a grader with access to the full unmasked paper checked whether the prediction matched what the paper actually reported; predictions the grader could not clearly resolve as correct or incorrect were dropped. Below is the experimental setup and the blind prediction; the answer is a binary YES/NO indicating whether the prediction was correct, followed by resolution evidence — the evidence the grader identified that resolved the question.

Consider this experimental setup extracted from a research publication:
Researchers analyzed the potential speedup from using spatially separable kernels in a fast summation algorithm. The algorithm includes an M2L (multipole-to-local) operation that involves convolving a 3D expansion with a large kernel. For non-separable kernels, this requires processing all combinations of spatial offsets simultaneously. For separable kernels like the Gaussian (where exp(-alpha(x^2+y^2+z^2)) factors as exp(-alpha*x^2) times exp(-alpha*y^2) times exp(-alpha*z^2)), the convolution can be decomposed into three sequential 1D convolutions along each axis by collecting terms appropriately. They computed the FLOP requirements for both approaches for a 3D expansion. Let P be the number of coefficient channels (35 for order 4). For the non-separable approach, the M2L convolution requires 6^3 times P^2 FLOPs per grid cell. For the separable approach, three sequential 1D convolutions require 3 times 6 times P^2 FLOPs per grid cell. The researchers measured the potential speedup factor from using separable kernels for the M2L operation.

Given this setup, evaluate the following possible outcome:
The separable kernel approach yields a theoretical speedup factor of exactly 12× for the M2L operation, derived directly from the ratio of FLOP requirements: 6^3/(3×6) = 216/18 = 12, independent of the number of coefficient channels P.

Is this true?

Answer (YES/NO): YES